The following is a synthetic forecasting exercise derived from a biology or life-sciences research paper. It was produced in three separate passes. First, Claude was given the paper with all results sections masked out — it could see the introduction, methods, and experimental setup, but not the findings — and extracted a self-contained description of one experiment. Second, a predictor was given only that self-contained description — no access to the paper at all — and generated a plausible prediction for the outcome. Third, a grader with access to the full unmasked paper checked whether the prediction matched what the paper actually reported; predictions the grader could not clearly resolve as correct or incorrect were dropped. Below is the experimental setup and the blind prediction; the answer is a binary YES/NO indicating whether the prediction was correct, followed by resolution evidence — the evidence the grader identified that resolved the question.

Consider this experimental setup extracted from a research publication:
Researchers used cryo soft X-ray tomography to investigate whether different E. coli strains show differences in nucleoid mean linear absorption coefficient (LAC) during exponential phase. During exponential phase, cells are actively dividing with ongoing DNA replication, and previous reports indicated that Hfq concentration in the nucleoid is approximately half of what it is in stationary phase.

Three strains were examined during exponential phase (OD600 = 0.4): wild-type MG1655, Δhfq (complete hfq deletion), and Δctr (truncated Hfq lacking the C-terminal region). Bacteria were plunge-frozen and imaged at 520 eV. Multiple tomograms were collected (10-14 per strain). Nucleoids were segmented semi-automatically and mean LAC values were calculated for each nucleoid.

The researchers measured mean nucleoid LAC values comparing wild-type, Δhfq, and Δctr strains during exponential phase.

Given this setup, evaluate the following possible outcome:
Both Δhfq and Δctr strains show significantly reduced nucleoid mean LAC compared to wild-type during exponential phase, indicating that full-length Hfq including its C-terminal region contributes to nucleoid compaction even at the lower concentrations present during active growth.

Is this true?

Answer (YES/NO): NO